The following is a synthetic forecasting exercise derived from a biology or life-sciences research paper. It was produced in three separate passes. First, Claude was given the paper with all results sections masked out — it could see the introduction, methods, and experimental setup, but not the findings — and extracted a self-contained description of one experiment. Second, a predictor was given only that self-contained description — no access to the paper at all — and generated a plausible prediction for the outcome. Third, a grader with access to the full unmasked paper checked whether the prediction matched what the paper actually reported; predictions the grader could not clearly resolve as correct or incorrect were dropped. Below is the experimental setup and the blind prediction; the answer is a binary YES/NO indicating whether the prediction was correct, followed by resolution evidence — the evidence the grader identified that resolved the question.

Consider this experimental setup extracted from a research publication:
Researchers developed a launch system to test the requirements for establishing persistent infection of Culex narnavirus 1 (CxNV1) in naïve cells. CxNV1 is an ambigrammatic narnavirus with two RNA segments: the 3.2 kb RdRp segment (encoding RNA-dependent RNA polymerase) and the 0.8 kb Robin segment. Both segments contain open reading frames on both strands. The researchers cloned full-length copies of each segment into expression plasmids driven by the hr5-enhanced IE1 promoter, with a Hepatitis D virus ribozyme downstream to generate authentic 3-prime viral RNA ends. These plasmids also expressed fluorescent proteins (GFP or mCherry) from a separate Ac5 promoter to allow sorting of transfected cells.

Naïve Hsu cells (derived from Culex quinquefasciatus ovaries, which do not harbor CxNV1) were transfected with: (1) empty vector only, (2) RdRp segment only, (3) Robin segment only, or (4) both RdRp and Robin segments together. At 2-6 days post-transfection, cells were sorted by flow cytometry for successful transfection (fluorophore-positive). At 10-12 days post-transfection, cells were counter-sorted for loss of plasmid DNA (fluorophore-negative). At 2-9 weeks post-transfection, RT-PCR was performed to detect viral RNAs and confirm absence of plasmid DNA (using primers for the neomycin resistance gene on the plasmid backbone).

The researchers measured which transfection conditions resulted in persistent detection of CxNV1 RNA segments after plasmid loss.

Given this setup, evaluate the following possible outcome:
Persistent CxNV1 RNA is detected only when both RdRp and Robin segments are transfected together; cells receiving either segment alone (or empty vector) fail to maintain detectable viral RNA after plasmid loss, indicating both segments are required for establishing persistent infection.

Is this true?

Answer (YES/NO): NO